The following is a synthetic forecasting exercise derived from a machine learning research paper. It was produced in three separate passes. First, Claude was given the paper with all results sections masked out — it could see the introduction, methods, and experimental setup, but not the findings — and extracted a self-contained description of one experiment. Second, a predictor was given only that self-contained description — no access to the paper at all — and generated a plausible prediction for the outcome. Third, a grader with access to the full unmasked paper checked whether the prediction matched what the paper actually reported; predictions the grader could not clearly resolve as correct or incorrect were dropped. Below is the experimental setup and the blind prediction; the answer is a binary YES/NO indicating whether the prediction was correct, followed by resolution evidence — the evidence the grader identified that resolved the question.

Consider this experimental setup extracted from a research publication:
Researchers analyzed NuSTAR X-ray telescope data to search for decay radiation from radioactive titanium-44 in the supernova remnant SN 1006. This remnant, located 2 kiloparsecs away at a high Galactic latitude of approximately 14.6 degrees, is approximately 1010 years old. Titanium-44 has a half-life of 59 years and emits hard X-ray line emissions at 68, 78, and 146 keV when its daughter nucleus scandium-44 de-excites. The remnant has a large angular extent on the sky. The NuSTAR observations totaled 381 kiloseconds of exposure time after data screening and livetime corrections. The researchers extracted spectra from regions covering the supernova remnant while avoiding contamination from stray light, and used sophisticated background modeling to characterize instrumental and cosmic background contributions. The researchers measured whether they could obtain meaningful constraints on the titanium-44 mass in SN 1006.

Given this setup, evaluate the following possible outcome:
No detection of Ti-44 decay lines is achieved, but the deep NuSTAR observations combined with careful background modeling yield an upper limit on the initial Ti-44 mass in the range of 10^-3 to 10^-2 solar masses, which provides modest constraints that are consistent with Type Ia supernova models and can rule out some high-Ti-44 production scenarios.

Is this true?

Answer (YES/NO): NO